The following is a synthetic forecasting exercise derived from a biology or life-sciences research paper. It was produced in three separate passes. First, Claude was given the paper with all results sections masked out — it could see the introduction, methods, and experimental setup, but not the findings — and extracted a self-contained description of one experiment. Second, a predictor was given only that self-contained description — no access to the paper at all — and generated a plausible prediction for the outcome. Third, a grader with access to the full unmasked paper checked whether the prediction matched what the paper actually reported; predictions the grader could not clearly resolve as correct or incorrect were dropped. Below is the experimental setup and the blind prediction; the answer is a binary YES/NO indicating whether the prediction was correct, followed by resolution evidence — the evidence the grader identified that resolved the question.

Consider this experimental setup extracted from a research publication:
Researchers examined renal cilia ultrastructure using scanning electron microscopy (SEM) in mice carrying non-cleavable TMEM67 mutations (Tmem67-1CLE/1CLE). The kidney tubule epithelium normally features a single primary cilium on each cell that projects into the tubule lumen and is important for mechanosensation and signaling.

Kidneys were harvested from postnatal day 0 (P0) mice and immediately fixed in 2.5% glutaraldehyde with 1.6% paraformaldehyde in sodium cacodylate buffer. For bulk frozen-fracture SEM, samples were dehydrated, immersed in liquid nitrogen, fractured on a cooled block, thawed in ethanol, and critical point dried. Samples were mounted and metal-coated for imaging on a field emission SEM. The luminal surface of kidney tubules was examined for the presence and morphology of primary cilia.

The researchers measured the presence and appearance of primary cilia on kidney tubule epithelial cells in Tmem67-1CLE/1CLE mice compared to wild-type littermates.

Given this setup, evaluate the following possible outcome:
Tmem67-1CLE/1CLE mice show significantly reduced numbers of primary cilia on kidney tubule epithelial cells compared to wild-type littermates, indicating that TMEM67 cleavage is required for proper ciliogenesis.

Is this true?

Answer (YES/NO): NO